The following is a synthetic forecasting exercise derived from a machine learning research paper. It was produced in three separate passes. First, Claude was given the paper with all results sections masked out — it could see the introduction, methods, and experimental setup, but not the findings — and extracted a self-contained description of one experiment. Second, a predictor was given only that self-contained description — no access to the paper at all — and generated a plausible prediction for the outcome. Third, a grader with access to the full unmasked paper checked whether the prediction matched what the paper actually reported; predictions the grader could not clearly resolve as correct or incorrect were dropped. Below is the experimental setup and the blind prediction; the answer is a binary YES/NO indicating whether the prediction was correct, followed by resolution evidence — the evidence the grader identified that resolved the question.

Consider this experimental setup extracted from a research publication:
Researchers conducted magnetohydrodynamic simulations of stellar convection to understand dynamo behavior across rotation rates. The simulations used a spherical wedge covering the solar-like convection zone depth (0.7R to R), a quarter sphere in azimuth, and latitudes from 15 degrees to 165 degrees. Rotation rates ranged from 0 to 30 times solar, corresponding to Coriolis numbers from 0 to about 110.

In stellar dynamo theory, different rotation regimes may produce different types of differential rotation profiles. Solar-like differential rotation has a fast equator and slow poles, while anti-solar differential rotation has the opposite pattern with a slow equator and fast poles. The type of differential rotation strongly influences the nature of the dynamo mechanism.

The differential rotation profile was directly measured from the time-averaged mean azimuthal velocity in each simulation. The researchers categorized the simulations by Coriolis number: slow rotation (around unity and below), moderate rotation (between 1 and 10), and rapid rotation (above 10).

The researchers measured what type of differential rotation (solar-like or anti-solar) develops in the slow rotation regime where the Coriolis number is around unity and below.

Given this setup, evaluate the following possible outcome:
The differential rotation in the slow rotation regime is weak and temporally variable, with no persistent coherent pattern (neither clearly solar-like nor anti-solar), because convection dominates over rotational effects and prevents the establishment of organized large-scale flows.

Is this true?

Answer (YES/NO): NO